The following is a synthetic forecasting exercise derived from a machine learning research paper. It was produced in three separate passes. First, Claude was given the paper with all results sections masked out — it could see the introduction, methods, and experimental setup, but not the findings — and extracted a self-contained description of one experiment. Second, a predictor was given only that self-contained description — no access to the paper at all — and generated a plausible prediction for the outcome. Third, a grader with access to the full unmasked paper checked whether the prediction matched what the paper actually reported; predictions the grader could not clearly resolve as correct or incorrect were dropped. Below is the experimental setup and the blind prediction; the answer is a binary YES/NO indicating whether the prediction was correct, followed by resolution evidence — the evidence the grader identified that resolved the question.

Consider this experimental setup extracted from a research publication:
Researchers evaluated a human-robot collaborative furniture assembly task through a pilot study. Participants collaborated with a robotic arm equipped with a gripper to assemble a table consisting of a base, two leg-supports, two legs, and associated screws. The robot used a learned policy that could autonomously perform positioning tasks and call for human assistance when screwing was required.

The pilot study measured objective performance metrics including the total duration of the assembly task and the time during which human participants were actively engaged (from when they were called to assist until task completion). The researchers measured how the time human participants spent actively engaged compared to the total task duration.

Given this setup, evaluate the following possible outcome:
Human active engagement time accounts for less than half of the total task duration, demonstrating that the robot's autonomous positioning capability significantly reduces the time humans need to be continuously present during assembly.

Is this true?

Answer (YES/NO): NO